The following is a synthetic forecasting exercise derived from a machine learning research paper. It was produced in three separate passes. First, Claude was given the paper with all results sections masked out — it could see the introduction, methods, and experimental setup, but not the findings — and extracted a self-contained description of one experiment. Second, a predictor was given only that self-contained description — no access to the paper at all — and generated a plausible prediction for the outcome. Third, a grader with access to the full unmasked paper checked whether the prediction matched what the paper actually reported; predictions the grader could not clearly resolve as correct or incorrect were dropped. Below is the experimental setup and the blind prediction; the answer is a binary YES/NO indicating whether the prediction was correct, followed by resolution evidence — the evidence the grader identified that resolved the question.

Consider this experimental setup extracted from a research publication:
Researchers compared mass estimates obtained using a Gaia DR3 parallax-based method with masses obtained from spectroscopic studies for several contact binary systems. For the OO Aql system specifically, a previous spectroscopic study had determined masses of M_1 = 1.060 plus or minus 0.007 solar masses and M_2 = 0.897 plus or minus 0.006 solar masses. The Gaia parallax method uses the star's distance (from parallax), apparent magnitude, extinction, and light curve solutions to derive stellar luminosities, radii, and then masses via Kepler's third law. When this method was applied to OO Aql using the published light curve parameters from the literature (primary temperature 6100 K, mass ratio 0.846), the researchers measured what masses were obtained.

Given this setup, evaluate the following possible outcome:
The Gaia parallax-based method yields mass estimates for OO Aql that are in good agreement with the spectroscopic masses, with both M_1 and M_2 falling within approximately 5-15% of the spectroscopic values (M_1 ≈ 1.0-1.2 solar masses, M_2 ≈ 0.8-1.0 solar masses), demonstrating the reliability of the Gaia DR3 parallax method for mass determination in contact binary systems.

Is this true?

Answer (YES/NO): NO